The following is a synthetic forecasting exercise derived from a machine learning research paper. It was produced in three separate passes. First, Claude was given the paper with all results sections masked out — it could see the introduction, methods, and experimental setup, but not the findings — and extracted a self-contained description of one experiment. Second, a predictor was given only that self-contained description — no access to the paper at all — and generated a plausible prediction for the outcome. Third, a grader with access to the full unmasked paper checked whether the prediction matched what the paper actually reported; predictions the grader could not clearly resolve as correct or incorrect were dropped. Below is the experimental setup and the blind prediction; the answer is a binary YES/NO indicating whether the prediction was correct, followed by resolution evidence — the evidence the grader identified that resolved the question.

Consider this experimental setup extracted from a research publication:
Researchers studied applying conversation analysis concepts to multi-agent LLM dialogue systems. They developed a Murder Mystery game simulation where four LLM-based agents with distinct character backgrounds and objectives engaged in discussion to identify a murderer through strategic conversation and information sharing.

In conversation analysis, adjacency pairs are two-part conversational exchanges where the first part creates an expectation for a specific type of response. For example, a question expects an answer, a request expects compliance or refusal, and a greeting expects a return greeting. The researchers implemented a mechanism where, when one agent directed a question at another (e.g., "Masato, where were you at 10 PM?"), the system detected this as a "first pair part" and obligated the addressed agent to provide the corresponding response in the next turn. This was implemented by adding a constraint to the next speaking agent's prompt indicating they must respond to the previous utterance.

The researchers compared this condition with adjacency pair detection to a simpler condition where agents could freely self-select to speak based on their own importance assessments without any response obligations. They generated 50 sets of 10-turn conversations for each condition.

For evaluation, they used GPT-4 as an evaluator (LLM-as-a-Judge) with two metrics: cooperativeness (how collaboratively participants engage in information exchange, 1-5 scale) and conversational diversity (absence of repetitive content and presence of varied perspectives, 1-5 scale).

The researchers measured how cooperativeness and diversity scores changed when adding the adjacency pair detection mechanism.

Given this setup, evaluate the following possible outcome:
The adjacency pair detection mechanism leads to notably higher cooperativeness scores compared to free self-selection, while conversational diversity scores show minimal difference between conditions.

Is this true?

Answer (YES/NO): NO